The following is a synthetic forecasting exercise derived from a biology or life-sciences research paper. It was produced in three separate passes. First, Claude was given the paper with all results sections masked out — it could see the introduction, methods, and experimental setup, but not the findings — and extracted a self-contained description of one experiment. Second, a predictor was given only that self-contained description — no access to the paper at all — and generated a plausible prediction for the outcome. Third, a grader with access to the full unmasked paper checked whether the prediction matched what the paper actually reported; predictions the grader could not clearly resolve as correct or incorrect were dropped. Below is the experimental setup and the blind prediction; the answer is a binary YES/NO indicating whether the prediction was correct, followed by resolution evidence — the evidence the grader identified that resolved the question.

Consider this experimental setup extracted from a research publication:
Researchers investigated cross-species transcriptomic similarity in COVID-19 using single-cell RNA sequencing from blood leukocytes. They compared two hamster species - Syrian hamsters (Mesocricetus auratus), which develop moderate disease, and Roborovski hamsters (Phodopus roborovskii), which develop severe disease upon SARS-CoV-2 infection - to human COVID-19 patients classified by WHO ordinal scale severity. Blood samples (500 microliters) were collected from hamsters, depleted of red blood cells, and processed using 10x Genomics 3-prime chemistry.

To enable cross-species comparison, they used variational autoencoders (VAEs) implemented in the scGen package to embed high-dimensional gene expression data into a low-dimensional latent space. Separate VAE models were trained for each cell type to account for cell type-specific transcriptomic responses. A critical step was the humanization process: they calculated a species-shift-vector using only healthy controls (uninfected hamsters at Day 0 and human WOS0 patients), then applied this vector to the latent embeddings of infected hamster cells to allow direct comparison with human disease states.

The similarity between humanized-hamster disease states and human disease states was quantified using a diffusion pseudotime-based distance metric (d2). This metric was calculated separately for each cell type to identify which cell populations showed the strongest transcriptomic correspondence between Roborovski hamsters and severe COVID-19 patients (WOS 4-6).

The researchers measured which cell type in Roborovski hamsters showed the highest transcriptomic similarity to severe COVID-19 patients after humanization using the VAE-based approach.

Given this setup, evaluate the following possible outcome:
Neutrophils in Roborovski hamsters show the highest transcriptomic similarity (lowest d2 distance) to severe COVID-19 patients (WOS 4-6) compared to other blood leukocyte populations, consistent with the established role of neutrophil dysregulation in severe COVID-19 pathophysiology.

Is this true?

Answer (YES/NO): YES